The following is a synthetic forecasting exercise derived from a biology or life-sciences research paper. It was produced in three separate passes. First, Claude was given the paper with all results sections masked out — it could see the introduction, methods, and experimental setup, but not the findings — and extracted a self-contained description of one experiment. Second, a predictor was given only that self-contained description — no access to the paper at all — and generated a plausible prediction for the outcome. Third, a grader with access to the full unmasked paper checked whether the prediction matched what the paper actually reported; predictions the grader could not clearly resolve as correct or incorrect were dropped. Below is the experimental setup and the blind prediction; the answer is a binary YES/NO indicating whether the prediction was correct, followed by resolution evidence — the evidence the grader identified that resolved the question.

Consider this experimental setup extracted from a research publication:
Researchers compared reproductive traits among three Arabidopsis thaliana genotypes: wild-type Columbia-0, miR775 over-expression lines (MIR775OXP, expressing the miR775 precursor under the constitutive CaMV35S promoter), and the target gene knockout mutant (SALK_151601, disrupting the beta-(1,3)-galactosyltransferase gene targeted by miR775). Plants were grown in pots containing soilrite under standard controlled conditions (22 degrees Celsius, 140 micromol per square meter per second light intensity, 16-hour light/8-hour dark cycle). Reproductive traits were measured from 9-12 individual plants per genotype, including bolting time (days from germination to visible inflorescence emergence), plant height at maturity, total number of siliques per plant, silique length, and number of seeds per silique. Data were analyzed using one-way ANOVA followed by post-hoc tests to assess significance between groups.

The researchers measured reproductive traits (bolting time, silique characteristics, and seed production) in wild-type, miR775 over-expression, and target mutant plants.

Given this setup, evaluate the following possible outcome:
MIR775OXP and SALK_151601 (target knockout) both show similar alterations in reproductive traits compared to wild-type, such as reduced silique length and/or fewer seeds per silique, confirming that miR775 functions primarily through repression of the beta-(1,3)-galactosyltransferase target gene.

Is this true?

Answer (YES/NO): NO